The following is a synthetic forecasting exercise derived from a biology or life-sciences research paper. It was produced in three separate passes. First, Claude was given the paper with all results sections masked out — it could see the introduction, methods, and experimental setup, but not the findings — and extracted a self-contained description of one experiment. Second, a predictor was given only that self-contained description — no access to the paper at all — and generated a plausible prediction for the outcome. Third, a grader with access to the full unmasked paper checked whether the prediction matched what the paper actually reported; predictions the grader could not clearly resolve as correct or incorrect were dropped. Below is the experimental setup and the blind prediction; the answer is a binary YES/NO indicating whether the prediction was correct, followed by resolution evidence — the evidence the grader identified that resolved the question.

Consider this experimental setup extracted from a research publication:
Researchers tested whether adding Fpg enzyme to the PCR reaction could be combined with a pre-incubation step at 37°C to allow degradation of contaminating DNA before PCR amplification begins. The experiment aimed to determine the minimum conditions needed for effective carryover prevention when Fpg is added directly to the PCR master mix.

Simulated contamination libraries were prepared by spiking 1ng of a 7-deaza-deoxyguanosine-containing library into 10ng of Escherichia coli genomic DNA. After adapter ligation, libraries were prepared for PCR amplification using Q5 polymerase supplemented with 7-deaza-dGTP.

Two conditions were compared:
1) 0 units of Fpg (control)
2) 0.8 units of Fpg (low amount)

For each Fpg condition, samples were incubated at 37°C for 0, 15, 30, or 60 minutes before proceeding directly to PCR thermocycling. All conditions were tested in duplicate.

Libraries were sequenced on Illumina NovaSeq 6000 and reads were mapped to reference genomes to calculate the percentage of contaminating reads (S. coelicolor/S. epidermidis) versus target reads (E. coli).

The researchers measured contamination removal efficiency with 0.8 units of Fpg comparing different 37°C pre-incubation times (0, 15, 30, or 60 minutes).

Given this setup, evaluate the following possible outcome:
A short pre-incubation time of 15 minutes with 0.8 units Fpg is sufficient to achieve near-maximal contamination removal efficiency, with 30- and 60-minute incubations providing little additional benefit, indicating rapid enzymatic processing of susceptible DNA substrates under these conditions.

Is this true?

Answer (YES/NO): NO